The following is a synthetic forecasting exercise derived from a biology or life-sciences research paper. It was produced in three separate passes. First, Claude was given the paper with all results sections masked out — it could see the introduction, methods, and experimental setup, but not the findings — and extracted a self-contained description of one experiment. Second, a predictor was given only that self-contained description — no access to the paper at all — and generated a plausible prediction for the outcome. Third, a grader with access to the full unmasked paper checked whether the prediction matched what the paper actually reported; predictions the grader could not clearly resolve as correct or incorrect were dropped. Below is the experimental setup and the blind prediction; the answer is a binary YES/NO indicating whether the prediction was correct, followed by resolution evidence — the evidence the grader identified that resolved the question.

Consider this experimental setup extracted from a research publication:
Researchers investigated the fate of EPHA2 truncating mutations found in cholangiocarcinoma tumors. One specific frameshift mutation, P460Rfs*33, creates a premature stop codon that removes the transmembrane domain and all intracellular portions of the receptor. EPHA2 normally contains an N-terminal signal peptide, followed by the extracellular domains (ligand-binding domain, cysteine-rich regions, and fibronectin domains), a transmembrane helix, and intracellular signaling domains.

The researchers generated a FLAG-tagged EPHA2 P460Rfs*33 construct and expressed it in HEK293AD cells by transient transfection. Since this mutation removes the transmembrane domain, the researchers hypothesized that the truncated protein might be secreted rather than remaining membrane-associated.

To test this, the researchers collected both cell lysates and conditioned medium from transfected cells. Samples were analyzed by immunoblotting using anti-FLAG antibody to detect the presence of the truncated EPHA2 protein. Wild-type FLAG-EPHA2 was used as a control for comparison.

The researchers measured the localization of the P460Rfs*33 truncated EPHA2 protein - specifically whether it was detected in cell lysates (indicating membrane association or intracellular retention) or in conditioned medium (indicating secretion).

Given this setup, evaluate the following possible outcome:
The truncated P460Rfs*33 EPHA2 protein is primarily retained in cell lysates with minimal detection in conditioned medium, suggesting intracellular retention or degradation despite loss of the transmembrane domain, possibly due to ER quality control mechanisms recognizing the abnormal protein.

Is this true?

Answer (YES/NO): NO